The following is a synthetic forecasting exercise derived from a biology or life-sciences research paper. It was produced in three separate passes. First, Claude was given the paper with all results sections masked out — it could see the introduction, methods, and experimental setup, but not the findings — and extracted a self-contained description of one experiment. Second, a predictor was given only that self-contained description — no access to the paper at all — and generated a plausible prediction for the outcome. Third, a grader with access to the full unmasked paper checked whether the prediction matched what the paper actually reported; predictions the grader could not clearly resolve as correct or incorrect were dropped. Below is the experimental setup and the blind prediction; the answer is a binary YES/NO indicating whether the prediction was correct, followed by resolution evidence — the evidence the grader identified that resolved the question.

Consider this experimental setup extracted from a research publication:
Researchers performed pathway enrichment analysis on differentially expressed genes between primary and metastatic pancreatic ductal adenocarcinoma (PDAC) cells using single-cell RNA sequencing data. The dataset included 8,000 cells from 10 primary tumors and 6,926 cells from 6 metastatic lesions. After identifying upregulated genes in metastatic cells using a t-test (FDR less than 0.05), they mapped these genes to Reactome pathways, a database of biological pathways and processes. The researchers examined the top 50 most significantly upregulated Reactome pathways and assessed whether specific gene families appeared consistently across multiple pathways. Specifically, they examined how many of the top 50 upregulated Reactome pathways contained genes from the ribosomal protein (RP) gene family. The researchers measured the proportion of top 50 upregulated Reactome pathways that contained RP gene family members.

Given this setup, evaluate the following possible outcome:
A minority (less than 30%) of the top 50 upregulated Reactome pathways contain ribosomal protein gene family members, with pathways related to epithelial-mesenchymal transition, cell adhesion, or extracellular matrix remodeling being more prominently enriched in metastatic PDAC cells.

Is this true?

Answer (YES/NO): NO